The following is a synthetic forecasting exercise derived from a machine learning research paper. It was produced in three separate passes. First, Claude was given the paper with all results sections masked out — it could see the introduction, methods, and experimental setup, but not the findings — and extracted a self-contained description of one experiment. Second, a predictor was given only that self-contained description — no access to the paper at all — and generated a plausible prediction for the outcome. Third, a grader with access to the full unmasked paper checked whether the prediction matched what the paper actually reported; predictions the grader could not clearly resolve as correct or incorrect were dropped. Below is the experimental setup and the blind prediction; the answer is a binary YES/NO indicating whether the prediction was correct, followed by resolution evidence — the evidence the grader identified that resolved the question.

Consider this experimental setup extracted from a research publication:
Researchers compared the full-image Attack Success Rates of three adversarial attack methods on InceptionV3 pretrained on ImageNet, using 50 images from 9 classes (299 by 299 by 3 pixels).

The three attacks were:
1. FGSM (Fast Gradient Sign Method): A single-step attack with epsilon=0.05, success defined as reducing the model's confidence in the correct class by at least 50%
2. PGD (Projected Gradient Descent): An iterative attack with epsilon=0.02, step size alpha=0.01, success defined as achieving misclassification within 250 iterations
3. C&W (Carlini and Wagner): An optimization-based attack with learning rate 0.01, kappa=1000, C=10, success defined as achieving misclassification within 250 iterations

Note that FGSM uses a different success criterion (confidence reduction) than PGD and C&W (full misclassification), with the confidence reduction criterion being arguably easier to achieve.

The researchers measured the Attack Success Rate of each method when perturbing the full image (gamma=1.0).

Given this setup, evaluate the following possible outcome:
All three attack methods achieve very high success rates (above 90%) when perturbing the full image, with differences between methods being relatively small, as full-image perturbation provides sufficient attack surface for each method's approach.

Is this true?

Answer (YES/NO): NO